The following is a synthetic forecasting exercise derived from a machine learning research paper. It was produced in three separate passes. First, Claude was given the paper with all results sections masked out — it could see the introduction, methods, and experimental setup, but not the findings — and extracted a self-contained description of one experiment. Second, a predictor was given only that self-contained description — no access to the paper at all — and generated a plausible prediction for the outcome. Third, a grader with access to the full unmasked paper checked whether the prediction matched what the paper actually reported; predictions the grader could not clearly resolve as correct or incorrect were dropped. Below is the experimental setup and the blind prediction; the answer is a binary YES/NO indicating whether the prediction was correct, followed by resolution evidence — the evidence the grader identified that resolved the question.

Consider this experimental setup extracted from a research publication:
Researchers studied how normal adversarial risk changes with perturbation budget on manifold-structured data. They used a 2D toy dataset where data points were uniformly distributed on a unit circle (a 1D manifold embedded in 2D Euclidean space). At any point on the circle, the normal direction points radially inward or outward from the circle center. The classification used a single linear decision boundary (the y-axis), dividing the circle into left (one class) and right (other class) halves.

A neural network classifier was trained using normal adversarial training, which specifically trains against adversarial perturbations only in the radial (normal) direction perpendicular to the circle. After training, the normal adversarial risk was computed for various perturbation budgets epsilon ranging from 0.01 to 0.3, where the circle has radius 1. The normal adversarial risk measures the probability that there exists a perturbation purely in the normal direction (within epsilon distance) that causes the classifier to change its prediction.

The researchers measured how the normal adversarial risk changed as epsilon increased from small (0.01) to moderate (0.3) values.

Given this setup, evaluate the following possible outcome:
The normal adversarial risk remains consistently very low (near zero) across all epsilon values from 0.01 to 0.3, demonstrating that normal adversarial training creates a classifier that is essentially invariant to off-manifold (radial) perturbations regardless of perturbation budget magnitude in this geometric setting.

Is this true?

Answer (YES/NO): YES